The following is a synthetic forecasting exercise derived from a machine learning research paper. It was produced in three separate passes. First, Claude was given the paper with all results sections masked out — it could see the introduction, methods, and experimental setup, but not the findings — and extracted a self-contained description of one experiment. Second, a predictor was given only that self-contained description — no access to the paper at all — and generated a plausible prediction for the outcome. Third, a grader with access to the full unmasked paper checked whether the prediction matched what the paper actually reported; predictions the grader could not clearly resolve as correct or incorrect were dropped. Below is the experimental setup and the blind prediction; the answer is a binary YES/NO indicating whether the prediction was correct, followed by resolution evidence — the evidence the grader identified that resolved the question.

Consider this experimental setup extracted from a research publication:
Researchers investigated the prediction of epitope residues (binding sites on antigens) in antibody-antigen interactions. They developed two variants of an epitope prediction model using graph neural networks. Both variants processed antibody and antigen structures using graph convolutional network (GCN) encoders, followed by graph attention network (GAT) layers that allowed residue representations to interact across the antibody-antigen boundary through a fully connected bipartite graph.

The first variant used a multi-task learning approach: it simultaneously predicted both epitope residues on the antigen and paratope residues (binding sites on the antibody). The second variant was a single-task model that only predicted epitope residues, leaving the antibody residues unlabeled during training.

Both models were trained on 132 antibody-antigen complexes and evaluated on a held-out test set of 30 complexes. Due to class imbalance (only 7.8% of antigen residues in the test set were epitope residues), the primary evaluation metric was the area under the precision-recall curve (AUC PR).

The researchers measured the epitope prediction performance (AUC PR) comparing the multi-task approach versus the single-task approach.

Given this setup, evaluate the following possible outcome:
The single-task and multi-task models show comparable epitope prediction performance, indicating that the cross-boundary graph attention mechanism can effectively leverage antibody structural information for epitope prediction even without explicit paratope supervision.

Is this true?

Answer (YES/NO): NO